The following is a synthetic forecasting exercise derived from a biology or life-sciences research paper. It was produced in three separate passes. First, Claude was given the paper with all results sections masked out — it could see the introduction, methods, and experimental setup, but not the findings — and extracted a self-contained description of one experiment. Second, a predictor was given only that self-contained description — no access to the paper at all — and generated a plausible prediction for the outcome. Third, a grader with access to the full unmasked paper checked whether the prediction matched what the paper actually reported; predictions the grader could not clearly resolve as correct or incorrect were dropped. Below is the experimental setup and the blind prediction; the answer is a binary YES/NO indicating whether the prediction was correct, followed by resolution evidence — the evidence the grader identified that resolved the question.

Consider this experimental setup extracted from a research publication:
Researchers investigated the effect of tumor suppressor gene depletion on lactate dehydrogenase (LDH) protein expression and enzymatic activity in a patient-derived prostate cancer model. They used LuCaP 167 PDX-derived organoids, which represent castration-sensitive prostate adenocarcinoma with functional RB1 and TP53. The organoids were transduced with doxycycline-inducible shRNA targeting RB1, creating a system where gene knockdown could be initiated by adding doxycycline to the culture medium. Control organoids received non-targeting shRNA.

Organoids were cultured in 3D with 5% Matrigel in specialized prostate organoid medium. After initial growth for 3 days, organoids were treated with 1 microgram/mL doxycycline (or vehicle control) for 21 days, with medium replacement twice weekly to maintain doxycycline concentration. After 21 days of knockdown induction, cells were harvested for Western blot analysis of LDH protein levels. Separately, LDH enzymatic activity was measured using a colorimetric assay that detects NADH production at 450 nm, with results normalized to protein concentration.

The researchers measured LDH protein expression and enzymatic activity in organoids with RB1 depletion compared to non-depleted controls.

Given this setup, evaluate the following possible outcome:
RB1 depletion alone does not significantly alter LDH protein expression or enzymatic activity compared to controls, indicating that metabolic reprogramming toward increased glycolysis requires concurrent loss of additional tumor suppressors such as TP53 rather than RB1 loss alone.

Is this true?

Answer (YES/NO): NO